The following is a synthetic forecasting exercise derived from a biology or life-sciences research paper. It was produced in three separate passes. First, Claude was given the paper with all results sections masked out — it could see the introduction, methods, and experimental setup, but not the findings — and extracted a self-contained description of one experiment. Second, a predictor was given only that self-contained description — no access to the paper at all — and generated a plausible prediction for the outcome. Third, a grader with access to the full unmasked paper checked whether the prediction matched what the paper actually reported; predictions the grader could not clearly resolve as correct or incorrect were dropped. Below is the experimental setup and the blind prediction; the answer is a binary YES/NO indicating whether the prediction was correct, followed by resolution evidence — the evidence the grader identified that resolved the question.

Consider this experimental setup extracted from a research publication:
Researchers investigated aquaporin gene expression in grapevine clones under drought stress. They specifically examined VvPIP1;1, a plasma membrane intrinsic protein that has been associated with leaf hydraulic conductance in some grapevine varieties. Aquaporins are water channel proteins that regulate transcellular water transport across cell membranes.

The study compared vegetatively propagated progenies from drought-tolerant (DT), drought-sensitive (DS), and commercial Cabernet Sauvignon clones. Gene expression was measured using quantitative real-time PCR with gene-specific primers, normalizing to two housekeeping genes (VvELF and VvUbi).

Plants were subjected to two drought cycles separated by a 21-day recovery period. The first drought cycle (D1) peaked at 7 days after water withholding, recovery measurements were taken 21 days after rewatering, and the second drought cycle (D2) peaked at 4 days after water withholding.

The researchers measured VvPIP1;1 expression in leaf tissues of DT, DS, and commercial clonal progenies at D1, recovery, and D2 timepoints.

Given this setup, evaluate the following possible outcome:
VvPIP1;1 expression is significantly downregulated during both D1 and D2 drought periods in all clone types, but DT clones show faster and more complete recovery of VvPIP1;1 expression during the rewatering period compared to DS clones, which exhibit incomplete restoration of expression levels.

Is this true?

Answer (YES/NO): NO